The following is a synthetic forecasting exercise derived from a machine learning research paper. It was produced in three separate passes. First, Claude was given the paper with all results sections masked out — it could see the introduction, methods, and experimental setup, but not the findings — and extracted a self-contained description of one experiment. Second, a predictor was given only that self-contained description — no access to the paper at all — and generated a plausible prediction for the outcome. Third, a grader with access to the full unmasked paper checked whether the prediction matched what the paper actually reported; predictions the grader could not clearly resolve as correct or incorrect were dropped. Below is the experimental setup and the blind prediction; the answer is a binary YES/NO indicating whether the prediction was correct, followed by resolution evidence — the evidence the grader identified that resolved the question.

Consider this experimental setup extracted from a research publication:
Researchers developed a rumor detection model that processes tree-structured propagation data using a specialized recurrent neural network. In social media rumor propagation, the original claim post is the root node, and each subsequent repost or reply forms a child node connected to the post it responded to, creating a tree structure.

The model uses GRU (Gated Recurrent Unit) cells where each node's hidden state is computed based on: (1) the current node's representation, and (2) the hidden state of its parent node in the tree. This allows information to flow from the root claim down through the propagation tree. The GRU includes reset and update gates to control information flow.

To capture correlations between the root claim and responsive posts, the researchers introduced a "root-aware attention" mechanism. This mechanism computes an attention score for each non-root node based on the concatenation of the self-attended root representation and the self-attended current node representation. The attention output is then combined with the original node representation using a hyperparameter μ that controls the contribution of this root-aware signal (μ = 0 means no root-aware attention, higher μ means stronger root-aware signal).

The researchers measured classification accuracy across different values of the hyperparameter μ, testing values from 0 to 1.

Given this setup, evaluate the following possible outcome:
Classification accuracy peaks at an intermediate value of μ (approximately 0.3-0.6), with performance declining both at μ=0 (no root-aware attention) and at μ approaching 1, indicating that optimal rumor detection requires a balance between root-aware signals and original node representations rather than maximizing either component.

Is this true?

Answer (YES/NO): YES